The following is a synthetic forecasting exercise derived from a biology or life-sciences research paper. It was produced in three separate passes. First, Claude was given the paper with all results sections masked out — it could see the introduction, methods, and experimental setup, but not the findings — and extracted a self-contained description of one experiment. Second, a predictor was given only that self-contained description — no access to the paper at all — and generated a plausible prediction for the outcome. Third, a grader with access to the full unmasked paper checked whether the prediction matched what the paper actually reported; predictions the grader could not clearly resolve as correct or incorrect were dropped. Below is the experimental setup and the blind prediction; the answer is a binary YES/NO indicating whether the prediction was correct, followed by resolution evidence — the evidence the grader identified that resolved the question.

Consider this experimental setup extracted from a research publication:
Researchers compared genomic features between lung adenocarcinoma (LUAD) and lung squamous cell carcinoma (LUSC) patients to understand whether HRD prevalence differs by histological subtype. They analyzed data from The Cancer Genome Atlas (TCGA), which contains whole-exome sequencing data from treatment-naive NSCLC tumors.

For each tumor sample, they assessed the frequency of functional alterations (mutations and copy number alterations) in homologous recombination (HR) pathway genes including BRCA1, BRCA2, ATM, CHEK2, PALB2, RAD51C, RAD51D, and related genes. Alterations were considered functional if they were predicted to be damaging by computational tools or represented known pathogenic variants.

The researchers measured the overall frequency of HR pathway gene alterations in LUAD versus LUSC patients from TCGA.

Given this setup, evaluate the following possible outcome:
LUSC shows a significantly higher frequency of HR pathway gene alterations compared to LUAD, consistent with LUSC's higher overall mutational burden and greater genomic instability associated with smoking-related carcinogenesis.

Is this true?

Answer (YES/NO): NO